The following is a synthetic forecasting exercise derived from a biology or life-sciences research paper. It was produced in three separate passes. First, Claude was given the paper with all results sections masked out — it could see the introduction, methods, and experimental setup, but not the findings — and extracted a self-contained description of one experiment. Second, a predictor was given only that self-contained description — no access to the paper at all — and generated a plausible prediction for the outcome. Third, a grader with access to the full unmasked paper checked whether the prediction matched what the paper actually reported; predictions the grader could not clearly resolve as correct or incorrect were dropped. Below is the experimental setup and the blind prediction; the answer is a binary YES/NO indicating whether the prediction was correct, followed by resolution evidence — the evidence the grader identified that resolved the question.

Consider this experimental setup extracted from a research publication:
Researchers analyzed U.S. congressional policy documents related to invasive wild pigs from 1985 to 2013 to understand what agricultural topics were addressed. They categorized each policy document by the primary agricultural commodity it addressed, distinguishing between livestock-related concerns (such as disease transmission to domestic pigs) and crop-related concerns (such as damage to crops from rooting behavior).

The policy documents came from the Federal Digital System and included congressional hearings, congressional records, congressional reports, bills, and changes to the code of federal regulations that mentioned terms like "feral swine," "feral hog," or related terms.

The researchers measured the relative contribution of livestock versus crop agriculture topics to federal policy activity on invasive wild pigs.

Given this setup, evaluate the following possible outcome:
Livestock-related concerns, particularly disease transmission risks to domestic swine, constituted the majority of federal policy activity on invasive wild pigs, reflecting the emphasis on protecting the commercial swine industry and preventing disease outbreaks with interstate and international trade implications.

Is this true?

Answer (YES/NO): YES